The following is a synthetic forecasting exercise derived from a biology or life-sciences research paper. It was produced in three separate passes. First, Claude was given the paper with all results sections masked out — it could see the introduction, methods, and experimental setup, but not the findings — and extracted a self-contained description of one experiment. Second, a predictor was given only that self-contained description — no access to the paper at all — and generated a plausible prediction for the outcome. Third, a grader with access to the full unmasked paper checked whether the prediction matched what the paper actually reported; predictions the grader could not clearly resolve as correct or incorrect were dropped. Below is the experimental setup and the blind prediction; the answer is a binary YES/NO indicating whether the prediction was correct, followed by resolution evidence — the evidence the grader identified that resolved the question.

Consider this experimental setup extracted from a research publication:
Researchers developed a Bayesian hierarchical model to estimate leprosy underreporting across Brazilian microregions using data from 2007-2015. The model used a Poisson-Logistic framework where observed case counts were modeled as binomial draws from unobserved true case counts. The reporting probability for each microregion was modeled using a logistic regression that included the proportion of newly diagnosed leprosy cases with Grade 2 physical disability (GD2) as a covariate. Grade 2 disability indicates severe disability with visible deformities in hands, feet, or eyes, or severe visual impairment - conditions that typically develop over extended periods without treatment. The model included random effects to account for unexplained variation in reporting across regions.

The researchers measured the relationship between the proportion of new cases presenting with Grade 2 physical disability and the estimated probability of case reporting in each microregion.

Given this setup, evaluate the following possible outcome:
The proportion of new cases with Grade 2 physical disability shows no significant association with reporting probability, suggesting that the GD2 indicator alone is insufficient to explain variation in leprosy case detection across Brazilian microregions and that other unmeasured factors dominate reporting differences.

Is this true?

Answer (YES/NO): NO